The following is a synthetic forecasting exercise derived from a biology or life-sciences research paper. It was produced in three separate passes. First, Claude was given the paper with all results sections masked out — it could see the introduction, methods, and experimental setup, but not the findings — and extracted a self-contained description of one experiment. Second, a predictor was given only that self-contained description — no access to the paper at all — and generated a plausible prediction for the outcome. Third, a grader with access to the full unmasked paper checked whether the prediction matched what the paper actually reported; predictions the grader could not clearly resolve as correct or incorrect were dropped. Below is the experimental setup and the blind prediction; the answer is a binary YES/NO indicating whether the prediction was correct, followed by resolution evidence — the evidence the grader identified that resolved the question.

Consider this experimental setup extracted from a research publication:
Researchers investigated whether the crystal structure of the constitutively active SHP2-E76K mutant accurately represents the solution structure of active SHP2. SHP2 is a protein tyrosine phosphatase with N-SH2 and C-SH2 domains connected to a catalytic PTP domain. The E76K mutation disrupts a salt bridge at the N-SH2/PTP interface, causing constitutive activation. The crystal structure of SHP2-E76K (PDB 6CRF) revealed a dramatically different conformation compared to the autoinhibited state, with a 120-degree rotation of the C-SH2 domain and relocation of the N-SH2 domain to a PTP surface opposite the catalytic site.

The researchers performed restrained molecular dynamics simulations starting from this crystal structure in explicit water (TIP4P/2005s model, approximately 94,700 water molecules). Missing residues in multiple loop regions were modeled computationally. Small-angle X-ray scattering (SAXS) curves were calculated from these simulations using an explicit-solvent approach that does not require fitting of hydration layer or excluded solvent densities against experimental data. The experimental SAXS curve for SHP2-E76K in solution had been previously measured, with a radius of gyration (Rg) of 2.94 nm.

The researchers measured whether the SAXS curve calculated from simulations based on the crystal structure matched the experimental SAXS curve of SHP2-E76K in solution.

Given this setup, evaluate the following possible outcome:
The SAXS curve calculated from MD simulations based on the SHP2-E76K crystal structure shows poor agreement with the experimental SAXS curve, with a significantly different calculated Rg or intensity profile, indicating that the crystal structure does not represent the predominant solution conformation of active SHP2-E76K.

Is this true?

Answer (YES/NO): YES